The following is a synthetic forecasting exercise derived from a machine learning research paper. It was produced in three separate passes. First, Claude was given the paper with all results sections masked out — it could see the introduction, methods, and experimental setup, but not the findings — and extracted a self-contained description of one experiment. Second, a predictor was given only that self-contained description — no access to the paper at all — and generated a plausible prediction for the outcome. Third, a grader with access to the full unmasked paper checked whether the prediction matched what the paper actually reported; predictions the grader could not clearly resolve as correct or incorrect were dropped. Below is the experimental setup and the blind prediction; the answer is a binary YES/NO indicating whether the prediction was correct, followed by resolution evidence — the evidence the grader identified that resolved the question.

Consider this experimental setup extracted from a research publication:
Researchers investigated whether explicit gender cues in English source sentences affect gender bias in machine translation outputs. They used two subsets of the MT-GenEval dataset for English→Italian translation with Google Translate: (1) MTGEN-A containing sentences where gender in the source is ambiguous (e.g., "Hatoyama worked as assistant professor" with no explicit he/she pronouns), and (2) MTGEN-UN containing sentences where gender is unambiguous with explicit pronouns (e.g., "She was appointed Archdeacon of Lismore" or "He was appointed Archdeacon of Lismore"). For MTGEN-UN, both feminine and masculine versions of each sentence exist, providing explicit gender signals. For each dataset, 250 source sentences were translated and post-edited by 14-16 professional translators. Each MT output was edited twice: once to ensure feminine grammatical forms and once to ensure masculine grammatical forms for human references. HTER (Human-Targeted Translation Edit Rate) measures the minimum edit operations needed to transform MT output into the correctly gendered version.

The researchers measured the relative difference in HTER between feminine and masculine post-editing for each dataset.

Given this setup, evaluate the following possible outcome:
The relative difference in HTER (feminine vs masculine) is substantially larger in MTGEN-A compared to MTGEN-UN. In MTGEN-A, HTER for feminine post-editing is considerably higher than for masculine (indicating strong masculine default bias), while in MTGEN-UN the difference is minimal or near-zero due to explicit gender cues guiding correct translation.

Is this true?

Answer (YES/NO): NO